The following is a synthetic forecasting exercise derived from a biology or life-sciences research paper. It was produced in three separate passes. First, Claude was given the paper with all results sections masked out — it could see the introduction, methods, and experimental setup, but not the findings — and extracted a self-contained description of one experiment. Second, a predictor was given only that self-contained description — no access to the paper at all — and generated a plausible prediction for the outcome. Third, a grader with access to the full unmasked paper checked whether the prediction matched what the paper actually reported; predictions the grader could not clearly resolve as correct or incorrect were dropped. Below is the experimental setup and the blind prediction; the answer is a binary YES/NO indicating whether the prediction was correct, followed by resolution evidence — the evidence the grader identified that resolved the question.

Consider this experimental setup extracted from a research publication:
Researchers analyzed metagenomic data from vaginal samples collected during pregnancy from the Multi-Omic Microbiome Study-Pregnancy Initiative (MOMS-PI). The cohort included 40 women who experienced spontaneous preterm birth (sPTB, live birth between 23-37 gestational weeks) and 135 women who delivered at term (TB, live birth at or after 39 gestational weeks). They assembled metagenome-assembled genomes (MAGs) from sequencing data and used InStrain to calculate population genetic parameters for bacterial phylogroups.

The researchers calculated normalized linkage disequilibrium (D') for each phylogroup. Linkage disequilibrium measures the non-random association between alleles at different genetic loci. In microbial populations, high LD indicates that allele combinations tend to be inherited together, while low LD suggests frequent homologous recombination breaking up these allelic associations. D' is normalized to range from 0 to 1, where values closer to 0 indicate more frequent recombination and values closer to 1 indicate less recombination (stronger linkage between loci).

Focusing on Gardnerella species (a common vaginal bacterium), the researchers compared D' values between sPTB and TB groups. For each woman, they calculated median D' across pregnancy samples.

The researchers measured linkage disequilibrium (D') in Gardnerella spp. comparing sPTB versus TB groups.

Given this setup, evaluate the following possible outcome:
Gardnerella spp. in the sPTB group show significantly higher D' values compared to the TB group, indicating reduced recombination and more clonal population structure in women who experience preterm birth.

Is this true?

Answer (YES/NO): NO